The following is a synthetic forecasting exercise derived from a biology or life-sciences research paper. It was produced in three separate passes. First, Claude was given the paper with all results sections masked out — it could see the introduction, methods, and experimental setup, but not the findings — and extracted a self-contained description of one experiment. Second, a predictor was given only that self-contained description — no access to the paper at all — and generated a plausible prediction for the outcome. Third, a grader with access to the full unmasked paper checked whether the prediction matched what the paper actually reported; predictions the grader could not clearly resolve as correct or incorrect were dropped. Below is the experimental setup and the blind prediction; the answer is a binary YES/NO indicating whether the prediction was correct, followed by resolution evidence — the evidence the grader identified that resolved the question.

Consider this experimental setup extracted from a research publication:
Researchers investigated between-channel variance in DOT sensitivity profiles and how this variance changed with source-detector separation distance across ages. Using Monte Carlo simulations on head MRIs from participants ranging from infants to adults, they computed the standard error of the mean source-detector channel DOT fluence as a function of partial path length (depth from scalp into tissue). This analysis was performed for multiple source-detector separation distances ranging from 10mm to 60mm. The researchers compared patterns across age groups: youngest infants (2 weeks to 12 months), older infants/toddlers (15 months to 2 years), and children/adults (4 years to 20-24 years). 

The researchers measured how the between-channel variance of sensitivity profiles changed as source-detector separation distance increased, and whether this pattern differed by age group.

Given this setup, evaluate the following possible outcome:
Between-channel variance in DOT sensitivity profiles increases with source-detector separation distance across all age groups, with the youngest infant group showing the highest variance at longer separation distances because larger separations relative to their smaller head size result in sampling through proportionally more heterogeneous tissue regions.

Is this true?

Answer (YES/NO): NO